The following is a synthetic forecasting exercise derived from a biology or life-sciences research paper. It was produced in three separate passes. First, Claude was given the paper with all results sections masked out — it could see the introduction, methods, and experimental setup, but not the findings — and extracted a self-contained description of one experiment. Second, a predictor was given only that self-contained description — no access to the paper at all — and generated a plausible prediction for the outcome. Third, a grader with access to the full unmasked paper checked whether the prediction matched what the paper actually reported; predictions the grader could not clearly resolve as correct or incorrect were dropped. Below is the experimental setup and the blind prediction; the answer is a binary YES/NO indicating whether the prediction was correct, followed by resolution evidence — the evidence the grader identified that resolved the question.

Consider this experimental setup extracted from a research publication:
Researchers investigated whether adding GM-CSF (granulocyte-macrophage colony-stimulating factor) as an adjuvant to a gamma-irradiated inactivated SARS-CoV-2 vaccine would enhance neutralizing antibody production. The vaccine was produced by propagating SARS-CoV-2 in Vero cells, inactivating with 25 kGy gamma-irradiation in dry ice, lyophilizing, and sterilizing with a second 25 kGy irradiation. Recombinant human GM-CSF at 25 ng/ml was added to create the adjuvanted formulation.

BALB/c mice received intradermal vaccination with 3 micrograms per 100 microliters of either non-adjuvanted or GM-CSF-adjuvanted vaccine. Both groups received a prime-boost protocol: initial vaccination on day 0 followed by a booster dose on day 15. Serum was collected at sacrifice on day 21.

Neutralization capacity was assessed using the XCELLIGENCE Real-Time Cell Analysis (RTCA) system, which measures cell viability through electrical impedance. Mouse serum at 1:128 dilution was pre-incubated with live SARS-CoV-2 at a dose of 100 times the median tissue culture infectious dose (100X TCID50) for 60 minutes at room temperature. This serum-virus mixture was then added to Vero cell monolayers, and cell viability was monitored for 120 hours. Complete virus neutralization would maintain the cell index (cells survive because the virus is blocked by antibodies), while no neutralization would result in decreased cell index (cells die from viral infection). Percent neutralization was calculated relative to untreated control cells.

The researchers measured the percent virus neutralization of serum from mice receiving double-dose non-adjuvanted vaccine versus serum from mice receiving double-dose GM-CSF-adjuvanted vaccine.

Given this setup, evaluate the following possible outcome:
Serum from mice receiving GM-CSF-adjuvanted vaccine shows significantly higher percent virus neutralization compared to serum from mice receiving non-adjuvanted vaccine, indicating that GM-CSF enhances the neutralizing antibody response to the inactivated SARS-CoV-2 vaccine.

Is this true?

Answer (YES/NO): NO